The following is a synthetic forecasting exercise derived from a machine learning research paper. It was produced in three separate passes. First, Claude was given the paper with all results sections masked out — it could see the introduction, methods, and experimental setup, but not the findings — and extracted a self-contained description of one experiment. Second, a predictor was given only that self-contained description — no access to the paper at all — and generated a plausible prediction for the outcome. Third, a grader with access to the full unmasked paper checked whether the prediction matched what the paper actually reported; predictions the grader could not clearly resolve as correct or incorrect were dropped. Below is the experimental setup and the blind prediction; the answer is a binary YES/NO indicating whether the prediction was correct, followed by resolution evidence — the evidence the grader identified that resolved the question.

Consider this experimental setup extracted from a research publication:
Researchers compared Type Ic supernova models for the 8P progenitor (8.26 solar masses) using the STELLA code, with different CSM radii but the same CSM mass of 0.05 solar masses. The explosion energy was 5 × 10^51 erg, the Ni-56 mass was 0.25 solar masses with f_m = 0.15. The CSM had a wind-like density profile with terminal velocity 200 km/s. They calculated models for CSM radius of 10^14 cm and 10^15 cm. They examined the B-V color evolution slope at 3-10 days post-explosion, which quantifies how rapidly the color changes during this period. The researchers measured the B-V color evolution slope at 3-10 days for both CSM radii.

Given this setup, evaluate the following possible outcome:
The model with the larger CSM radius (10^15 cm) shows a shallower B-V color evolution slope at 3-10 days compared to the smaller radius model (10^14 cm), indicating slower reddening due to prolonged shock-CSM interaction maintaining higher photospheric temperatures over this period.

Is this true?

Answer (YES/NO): YES